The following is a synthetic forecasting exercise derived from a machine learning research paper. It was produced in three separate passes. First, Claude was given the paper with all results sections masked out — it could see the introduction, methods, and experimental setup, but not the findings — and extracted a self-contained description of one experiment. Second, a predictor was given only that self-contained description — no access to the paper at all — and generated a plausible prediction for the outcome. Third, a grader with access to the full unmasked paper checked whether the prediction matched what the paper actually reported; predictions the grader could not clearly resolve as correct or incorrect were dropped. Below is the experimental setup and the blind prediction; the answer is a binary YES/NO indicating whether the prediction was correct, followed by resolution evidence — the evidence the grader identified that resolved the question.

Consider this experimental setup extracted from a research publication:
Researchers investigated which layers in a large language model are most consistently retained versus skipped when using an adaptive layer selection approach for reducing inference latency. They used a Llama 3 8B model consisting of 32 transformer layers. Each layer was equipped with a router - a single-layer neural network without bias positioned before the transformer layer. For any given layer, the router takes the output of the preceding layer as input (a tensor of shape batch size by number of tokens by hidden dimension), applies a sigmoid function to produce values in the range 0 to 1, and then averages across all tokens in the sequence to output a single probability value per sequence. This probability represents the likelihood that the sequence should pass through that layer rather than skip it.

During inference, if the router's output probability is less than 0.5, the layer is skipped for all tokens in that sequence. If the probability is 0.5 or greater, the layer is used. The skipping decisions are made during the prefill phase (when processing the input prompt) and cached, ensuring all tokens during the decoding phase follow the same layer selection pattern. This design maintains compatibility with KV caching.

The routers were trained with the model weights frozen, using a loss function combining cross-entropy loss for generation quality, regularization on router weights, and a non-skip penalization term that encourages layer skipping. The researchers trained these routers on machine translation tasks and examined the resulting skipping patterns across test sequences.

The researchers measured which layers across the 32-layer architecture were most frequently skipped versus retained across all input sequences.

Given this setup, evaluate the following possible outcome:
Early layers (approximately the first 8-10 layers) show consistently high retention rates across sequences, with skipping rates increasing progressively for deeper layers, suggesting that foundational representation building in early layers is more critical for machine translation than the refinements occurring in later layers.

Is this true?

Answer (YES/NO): NO